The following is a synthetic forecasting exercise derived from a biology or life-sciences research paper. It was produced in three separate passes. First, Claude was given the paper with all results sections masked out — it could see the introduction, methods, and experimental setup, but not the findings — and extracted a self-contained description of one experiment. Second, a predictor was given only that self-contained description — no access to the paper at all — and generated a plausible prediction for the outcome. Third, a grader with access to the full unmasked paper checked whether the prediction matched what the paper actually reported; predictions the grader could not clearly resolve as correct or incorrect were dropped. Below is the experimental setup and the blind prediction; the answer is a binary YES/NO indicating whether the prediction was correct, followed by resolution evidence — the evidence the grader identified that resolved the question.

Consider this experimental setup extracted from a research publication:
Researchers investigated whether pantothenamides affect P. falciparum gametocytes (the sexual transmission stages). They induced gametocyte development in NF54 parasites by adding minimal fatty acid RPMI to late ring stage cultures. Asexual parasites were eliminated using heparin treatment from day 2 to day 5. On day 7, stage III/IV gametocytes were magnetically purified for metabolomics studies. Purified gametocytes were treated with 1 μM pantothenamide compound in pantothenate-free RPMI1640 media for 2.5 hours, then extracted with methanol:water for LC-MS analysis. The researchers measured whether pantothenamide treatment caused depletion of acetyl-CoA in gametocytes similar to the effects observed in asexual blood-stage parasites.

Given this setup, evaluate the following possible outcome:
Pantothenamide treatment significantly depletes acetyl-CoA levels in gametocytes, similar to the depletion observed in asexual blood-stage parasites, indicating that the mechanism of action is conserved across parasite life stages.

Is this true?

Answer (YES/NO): YES